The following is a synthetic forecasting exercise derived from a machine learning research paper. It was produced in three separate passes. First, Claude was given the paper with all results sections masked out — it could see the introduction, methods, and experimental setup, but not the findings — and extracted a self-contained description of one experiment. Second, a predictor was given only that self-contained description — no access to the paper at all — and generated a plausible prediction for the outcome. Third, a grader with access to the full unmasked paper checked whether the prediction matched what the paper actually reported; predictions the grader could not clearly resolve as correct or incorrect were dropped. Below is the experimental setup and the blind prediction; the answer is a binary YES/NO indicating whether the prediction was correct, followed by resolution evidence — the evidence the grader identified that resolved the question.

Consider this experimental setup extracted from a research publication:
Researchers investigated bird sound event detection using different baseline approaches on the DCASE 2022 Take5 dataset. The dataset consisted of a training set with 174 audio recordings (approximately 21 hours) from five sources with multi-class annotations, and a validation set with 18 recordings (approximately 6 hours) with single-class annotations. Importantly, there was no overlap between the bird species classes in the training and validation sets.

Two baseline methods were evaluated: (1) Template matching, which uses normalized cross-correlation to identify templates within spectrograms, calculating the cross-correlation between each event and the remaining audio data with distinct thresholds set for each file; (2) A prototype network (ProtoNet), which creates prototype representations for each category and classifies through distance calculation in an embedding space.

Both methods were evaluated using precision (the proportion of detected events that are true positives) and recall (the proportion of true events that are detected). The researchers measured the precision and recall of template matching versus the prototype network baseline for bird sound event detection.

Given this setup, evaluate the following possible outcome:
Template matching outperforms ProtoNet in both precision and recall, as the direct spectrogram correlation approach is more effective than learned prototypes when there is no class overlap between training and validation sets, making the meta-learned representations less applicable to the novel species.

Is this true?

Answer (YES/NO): NO